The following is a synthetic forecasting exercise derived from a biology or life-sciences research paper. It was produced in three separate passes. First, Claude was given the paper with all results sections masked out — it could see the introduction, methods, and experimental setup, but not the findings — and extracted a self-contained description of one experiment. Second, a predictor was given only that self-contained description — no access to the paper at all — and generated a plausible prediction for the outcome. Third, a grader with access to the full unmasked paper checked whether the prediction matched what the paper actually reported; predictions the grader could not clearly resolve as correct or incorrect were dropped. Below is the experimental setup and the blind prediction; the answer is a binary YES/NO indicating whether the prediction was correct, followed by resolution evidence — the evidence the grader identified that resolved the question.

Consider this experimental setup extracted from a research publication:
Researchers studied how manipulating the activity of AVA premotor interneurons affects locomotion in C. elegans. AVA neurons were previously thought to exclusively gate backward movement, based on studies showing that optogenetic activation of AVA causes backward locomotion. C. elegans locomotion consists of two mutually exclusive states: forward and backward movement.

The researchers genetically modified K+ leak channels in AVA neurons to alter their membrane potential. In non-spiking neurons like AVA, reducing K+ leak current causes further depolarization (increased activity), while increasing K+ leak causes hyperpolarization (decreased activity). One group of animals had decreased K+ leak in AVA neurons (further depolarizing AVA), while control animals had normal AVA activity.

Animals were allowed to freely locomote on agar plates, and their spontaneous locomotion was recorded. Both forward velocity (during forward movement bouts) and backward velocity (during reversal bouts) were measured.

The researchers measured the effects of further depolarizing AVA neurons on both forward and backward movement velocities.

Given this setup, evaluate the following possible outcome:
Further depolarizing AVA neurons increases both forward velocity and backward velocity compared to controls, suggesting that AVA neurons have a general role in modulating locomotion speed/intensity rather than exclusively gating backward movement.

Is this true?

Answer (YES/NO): YES